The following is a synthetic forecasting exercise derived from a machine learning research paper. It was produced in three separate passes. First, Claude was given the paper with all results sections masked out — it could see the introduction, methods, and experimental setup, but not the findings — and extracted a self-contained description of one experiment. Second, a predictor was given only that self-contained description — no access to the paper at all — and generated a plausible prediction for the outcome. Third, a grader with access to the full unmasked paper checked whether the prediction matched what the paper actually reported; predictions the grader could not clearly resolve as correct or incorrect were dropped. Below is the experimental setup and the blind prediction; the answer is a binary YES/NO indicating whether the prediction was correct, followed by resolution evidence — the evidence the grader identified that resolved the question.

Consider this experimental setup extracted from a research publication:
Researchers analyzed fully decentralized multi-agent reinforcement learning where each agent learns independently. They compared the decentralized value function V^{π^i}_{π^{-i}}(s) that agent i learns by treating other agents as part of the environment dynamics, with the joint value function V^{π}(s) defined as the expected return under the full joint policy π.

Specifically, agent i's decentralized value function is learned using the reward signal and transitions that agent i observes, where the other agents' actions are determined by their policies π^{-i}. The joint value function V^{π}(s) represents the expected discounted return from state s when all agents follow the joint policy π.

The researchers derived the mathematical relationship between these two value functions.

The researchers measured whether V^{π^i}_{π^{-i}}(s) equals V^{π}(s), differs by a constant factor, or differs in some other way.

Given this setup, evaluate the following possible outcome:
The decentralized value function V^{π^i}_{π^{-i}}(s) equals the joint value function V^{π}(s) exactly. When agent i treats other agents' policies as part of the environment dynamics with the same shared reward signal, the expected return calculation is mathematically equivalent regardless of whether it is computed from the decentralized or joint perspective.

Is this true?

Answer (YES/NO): YES